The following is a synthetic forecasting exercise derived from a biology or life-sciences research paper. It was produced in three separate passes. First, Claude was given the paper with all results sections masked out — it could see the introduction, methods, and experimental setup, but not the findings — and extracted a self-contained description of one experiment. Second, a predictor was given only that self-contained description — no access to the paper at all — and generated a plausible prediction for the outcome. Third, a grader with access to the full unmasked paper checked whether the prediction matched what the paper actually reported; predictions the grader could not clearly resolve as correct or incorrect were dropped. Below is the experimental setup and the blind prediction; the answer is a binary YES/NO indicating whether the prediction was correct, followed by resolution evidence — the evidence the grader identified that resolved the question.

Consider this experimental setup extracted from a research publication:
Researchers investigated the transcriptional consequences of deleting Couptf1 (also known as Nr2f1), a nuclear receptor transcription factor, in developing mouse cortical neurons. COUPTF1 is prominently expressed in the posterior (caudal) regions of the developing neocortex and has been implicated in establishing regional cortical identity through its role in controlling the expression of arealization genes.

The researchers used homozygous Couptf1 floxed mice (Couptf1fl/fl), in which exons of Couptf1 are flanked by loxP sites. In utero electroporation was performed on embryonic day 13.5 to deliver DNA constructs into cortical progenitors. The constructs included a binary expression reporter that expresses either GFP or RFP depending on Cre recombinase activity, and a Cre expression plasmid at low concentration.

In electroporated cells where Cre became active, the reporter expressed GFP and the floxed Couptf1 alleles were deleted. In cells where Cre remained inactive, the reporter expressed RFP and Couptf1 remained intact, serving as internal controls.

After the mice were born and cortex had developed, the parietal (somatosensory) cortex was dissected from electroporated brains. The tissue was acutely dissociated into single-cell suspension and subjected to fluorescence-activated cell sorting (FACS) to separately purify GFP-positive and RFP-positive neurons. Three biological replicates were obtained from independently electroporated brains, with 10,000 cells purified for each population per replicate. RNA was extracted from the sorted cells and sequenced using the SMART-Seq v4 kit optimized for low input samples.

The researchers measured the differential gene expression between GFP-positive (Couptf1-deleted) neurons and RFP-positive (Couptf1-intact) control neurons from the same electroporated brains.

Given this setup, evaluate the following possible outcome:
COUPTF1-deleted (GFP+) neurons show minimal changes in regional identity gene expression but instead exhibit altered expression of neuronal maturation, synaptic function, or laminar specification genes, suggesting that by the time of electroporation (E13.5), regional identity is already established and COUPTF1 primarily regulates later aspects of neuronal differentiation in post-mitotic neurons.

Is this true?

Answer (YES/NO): NO